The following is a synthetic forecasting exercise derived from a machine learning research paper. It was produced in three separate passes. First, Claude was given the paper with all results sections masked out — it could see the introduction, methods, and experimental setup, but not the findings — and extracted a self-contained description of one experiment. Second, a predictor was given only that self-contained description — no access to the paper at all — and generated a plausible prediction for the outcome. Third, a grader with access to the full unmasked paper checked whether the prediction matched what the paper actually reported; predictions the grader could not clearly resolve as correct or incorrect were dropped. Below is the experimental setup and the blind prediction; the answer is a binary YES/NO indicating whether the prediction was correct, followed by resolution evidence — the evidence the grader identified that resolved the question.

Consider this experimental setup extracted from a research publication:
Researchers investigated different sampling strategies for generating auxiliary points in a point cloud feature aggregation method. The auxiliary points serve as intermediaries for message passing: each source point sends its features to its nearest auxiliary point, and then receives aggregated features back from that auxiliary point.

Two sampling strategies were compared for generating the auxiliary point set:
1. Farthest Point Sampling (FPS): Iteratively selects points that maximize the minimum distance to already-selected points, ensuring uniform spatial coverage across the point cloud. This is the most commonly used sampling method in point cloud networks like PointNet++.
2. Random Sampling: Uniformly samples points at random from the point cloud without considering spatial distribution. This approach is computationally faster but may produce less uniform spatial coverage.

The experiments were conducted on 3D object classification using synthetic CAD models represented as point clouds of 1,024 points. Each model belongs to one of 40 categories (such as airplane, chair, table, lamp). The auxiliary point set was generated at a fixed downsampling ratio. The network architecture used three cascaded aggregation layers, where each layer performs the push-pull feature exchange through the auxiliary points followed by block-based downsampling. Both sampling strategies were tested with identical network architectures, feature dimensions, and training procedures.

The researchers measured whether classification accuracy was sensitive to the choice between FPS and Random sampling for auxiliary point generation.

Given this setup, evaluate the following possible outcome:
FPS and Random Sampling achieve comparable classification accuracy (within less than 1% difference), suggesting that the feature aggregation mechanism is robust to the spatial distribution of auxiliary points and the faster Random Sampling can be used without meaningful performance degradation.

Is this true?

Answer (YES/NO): YES